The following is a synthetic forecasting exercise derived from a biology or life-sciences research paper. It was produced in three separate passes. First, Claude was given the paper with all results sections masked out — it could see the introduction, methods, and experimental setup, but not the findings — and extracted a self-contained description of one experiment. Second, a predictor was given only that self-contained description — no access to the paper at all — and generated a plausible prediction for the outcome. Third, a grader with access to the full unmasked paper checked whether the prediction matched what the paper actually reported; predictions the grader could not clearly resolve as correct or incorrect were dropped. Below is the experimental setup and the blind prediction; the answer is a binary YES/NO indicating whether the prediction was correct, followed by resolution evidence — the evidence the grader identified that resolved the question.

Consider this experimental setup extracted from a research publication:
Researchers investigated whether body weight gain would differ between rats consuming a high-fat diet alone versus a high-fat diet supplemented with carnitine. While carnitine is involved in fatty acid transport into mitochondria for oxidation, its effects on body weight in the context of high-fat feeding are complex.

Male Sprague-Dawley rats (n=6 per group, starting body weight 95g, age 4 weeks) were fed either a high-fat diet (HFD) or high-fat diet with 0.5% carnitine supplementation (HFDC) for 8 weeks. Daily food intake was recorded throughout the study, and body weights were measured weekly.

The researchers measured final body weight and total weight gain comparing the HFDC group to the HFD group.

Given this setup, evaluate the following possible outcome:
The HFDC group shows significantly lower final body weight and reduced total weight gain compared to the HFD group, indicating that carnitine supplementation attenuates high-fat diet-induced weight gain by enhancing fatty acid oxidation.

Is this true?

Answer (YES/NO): NO